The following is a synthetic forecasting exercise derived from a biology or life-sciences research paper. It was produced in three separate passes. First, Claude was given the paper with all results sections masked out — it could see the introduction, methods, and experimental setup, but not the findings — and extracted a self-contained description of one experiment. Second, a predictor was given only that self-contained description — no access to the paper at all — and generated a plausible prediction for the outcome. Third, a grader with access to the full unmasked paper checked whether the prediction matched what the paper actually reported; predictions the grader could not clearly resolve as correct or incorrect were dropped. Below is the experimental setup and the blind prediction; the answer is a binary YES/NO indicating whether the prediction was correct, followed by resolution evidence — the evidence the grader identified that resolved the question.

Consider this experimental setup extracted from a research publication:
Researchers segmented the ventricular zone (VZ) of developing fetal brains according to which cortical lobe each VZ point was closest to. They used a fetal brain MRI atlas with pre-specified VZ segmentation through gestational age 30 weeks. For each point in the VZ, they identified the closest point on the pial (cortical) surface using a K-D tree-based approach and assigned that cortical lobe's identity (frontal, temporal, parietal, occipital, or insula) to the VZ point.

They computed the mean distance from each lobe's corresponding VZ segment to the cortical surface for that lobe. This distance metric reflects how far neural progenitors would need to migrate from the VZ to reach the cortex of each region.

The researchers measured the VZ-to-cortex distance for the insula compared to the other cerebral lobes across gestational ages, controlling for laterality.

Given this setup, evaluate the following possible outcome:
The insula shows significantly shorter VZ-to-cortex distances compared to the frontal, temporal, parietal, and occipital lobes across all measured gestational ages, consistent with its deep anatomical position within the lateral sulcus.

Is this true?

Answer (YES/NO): NO